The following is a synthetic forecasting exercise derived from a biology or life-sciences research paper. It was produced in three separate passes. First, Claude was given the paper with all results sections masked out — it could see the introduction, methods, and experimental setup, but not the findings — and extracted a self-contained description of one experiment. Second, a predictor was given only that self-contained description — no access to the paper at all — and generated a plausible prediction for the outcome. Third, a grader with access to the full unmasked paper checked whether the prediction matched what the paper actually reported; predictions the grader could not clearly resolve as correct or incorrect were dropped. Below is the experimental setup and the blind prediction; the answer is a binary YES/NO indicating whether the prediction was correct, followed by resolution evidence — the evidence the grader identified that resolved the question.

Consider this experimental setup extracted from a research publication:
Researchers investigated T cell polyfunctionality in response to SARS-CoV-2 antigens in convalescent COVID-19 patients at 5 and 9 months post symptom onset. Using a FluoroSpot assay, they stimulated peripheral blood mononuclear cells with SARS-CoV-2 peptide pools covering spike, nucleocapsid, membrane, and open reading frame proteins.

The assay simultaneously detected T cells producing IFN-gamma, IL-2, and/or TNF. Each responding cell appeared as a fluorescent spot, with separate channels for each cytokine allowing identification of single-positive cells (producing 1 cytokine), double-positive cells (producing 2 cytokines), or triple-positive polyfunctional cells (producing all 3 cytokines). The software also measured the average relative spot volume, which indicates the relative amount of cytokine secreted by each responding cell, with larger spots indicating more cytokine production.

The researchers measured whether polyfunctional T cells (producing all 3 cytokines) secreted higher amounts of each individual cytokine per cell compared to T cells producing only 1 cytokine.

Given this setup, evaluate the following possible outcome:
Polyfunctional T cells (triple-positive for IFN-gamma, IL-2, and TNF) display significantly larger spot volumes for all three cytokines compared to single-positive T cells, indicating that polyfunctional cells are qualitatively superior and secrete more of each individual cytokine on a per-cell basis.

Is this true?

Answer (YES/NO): YES